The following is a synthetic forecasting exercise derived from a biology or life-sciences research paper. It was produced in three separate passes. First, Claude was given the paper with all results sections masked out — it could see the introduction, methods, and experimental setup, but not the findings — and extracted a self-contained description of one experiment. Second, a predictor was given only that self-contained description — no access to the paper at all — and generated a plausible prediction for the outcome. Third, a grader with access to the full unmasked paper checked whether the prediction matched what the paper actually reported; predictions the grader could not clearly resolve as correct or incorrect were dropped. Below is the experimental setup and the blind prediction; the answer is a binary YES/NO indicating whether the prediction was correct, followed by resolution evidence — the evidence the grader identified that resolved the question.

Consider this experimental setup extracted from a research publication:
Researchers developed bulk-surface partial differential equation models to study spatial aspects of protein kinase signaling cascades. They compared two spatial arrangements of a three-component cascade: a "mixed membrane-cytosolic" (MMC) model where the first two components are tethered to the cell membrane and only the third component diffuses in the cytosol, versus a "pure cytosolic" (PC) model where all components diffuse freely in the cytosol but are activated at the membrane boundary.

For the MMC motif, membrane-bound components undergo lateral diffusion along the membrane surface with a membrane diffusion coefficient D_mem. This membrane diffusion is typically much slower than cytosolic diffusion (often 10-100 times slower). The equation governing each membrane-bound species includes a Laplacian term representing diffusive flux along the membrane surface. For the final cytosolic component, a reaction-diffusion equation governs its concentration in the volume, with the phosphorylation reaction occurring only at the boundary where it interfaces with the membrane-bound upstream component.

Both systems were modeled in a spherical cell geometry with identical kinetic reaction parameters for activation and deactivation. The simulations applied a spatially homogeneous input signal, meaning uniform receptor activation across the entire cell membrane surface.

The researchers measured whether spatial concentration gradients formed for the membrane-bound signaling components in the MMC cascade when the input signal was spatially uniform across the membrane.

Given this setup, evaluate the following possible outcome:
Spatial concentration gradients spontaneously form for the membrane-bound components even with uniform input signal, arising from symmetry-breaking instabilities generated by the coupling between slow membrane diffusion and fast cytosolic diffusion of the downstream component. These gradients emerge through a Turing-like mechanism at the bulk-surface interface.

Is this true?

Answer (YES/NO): NO